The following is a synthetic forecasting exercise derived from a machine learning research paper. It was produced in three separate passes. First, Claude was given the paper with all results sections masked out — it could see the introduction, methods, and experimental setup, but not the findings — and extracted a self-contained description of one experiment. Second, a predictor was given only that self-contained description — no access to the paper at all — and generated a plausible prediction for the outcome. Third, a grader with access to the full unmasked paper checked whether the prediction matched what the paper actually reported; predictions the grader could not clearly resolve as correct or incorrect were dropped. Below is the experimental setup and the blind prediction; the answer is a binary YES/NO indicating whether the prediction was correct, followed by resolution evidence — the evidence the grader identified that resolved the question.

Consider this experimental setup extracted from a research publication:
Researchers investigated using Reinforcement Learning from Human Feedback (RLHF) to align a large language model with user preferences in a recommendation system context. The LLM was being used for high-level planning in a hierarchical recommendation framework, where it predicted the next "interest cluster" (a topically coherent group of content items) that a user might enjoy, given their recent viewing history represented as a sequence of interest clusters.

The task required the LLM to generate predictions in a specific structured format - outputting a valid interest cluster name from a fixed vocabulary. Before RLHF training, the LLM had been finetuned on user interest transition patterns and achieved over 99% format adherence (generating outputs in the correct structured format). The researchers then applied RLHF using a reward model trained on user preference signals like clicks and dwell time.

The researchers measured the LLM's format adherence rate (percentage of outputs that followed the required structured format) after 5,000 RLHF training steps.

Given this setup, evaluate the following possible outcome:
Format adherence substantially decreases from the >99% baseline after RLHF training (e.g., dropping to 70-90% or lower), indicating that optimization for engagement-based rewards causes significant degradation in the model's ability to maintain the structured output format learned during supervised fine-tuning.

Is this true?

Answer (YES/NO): YES